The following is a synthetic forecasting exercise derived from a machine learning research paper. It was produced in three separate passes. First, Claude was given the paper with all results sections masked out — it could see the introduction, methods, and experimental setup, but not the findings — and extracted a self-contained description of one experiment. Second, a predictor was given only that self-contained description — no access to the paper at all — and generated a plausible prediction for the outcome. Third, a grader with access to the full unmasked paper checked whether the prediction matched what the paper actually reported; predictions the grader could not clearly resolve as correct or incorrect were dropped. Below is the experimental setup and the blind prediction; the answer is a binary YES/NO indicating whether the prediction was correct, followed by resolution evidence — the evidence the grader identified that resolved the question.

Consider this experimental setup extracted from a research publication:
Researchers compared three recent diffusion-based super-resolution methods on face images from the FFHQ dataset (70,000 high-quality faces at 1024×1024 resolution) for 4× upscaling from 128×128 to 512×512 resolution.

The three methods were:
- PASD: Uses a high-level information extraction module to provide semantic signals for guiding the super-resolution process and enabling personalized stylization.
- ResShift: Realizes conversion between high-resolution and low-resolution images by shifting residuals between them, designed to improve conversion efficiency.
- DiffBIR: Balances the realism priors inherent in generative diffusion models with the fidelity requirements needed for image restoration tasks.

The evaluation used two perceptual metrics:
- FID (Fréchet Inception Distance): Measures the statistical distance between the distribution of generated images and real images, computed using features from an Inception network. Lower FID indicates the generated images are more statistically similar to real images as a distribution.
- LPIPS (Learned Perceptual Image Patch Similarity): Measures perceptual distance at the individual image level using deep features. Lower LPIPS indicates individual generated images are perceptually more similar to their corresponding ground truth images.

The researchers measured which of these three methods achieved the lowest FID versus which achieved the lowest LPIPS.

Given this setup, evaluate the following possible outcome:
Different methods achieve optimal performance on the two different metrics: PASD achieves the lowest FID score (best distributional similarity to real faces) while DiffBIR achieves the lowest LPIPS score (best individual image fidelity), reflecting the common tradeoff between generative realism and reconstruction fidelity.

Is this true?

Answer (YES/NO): NO